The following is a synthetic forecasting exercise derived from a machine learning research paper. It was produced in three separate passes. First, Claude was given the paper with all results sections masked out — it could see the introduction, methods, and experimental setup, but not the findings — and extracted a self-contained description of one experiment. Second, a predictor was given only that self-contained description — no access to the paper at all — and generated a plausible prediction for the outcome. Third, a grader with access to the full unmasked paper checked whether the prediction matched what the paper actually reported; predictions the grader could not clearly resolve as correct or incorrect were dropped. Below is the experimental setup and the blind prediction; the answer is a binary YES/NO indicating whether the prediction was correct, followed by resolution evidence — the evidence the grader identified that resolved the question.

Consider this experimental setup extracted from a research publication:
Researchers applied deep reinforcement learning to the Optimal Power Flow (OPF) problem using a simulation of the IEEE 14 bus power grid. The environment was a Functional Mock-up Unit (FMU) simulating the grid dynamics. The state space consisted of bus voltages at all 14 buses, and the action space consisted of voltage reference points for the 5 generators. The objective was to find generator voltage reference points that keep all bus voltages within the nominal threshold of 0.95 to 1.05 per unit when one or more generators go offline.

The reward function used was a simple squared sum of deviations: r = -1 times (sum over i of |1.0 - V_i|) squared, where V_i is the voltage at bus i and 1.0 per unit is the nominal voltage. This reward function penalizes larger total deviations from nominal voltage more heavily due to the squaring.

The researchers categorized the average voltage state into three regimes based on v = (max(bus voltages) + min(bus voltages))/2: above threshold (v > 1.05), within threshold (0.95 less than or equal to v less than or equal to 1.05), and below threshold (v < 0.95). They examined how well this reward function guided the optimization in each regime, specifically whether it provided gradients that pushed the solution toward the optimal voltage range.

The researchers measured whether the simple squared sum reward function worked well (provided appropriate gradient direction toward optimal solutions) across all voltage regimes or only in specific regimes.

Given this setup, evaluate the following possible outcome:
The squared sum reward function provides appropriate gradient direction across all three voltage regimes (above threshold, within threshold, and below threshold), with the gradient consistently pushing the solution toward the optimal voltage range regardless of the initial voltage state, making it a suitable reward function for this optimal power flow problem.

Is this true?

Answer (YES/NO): NO